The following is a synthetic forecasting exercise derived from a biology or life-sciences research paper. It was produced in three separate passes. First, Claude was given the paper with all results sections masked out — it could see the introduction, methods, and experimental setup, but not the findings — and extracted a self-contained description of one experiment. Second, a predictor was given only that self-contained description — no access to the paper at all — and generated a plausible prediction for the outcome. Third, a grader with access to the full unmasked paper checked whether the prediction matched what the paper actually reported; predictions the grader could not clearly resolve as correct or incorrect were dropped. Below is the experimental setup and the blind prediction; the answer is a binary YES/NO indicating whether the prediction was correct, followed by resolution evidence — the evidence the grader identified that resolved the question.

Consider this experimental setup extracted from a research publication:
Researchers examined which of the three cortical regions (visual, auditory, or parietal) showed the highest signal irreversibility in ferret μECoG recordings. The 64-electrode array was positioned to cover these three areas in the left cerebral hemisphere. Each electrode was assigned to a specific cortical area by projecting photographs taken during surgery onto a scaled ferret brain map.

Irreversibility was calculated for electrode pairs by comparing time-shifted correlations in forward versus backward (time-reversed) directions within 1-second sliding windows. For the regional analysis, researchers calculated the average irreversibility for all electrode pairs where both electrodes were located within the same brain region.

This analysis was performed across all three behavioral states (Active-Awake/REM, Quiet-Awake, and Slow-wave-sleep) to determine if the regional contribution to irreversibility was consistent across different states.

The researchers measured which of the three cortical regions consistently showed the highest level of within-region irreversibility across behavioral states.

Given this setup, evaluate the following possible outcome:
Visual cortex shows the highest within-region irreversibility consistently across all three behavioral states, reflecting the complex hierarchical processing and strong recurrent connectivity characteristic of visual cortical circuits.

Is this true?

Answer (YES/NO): NO